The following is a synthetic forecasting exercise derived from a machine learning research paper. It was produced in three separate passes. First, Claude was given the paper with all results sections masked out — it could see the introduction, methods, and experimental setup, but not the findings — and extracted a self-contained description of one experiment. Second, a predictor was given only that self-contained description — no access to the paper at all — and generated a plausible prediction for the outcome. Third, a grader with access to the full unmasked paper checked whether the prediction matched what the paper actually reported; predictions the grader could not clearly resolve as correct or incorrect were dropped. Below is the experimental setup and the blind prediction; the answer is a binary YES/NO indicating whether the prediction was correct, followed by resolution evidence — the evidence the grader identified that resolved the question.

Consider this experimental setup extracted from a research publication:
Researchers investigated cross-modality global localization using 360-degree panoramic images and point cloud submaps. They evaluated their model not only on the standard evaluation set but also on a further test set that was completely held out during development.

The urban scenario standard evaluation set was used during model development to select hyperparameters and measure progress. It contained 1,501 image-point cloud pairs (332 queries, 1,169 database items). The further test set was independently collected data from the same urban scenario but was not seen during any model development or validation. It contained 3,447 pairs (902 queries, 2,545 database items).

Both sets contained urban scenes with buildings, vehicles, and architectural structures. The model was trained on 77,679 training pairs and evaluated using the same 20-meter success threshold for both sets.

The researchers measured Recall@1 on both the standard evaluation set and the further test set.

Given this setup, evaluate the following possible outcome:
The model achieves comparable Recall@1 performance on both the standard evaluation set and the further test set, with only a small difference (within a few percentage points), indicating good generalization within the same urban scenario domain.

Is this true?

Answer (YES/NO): NO